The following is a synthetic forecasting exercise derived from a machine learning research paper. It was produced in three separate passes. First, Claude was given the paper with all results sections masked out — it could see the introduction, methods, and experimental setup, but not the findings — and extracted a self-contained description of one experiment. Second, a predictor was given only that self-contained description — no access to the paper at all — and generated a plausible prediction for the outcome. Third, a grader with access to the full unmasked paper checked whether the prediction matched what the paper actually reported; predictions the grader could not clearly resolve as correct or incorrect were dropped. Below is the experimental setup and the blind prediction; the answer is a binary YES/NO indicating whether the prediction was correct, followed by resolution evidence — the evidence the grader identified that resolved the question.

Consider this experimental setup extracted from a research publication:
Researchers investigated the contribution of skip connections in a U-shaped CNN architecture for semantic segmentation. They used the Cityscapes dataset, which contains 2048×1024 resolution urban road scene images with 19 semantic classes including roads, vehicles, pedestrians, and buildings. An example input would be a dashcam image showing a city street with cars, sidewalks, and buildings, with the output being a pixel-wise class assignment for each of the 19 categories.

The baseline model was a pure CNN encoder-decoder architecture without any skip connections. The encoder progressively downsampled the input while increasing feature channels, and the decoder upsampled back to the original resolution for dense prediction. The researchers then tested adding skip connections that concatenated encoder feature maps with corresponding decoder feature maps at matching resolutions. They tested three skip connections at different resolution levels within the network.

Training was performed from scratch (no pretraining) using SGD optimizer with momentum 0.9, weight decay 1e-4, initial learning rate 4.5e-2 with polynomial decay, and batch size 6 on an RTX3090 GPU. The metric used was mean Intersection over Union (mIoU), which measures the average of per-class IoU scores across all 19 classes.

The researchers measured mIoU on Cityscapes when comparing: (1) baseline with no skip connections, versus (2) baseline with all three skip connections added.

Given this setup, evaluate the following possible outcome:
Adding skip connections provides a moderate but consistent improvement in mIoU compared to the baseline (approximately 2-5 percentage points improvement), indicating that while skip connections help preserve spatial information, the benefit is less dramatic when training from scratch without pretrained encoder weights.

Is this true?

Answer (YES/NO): NO